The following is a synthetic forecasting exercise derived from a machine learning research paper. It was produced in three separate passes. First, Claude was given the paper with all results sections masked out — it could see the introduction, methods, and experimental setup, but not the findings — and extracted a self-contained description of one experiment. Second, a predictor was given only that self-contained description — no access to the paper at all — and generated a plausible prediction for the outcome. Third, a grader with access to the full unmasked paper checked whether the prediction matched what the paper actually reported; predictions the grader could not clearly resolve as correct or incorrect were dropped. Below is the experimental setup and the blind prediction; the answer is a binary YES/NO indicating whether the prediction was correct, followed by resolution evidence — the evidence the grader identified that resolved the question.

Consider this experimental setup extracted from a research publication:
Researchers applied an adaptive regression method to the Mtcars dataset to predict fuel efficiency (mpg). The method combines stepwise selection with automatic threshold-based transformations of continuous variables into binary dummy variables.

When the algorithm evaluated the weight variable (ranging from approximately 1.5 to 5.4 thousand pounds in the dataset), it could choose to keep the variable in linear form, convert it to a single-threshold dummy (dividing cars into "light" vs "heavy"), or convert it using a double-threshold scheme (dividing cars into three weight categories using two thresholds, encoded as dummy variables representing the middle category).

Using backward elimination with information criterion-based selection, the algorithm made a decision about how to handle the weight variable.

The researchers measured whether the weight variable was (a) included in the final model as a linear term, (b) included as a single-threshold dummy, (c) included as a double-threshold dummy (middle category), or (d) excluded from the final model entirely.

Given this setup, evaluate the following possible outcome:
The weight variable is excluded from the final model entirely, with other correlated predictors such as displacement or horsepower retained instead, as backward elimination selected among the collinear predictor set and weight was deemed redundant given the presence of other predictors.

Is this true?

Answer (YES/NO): YES